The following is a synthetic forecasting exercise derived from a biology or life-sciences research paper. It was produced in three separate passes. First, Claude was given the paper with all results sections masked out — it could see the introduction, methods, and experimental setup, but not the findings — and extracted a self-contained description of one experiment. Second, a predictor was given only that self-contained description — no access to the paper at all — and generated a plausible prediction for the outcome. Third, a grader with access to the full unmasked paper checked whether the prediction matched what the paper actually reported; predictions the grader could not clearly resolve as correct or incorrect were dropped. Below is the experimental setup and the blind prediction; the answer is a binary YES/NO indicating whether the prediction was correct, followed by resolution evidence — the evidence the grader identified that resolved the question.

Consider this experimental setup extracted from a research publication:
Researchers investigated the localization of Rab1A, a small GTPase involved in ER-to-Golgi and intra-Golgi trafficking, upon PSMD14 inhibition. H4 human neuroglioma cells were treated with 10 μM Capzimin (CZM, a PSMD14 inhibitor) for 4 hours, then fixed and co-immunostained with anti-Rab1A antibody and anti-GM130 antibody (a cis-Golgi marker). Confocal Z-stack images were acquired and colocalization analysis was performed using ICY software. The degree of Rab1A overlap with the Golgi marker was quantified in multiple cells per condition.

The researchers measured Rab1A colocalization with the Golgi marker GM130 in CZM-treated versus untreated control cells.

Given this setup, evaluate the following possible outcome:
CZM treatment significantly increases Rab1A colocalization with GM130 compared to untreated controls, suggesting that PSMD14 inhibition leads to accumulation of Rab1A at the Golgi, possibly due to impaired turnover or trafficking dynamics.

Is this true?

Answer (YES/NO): YES